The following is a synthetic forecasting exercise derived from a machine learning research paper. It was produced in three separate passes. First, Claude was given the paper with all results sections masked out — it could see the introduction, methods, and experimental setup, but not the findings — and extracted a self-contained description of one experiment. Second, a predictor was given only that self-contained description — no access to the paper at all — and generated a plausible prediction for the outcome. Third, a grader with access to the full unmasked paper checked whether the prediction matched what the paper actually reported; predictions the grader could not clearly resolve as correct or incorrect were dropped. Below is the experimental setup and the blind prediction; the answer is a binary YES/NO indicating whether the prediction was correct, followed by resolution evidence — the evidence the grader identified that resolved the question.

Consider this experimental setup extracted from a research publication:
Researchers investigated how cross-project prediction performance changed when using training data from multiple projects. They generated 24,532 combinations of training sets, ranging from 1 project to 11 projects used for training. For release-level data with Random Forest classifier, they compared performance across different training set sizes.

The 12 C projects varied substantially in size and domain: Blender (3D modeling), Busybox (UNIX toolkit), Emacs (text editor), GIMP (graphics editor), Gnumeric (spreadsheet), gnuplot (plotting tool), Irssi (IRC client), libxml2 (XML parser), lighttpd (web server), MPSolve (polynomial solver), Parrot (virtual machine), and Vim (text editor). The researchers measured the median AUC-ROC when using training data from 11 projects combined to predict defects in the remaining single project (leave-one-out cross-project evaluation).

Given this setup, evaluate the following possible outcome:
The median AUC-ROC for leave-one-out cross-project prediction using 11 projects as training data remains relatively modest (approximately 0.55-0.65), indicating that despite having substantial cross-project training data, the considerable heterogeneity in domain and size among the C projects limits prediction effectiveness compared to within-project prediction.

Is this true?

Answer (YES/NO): NO